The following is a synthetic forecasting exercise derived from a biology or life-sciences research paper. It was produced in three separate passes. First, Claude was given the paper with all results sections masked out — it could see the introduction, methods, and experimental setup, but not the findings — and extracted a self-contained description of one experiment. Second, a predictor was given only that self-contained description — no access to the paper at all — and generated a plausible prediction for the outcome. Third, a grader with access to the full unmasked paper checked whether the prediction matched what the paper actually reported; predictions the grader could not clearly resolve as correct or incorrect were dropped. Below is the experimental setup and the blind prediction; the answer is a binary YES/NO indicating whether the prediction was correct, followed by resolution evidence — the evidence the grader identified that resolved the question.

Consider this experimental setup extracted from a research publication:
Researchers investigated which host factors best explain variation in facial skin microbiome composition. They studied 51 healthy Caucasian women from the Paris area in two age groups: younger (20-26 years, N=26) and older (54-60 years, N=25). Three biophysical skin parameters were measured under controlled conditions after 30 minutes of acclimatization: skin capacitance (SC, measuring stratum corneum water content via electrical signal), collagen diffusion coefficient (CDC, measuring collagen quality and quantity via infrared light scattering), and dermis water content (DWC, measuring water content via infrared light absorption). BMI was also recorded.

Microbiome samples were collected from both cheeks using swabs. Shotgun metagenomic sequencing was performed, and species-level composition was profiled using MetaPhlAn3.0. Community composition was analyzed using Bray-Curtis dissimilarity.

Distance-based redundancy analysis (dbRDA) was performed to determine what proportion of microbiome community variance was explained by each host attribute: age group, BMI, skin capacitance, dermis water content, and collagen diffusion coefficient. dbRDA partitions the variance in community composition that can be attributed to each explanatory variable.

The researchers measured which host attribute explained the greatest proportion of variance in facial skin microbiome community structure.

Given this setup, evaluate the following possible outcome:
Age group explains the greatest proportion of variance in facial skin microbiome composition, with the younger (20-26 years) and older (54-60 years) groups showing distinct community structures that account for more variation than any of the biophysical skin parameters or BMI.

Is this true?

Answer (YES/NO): NO